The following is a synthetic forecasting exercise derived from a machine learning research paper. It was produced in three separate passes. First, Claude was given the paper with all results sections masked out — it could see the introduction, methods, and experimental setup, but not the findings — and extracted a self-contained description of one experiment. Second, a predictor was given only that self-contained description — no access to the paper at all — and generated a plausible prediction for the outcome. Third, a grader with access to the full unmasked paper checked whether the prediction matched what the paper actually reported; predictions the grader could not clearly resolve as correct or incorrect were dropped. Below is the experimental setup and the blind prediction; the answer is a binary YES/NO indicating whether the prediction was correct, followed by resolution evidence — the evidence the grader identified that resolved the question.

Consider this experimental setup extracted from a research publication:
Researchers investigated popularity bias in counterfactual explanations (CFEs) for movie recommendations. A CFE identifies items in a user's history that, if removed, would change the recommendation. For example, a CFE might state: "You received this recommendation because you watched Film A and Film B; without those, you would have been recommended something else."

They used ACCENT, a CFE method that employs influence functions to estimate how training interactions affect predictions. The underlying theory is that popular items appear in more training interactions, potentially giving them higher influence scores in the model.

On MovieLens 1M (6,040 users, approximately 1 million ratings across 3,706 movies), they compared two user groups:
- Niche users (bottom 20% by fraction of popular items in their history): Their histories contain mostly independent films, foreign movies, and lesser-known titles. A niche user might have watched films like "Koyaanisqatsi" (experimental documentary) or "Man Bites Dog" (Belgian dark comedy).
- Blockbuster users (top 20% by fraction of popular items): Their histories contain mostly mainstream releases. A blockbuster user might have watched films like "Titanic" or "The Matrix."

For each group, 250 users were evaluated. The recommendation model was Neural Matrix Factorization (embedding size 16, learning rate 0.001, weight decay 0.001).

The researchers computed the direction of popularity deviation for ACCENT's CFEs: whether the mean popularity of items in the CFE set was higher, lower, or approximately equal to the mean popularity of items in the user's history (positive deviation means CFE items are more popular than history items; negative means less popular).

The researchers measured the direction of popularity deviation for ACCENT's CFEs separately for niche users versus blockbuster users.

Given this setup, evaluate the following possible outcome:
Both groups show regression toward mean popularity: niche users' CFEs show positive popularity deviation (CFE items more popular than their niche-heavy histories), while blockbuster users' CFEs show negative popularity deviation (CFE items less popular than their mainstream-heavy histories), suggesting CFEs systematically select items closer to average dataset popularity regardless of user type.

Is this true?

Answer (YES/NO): YES